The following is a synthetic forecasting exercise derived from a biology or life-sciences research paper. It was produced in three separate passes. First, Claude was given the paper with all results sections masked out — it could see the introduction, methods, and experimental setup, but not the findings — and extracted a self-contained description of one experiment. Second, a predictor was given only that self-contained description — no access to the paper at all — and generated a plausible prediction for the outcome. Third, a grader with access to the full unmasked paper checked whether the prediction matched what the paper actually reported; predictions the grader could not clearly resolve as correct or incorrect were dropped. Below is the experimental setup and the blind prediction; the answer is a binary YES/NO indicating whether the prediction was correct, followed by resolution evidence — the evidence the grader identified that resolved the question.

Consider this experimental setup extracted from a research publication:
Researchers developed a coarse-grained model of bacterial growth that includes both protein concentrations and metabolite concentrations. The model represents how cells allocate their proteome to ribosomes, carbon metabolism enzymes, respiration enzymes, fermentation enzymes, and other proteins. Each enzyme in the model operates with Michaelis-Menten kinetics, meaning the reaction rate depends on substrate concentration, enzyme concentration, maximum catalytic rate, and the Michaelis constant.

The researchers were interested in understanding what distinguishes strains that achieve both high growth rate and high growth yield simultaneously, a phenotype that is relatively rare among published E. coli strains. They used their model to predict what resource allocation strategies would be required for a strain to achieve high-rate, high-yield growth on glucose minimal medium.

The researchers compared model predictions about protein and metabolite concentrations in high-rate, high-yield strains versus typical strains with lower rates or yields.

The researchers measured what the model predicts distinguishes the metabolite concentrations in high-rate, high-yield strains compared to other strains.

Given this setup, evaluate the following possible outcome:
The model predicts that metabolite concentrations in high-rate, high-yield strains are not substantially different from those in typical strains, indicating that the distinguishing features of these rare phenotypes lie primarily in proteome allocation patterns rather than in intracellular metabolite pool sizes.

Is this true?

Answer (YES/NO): NO